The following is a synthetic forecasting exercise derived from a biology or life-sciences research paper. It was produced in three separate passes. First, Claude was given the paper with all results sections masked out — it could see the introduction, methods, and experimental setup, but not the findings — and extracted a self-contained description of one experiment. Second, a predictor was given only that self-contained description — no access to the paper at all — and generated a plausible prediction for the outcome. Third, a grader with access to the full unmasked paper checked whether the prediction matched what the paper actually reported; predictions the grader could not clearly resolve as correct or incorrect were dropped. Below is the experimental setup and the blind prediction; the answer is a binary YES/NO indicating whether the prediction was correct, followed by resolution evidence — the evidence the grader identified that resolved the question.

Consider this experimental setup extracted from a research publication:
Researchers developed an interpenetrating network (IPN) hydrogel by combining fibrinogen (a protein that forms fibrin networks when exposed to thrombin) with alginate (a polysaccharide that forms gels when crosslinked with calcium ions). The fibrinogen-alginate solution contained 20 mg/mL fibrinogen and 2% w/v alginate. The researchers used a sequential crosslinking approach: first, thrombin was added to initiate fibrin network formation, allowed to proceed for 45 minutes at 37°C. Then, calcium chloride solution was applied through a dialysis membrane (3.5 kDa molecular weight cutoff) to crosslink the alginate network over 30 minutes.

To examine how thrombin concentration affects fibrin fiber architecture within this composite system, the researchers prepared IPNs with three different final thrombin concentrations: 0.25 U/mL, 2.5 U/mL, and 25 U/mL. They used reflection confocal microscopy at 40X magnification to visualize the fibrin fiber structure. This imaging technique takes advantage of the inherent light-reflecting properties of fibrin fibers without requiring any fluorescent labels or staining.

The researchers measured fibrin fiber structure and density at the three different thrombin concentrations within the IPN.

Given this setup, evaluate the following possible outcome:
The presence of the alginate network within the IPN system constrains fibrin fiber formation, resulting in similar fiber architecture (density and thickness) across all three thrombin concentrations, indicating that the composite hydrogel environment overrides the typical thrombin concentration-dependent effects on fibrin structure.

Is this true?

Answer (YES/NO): NO